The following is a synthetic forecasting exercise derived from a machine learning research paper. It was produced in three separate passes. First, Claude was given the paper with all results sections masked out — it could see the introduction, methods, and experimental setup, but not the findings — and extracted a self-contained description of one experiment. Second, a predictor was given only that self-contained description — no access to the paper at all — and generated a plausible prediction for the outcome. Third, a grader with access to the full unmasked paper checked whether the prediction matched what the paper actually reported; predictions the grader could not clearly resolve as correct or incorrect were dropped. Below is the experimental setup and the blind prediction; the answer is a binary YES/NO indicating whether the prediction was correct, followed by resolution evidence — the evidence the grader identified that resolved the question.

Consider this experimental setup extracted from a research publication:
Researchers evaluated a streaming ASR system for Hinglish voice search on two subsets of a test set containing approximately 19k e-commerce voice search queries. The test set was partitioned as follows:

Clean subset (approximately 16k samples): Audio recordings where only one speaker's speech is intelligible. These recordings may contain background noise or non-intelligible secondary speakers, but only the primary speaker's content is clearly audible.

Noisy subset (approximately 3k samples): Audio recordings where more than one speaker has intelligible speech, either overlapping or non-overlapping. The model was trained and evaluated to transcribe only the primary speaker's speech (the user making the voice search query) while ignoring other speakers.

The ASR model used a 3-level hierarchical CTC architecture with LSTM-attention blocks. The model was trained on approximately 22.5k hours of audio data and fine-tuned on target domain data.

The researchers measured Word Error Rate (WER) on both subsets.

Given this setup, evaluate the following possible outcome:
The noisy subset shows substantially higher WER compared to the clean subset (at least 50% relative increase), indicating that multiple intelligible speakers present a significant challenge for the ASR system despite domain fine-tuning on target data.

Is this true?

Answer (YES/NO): YES